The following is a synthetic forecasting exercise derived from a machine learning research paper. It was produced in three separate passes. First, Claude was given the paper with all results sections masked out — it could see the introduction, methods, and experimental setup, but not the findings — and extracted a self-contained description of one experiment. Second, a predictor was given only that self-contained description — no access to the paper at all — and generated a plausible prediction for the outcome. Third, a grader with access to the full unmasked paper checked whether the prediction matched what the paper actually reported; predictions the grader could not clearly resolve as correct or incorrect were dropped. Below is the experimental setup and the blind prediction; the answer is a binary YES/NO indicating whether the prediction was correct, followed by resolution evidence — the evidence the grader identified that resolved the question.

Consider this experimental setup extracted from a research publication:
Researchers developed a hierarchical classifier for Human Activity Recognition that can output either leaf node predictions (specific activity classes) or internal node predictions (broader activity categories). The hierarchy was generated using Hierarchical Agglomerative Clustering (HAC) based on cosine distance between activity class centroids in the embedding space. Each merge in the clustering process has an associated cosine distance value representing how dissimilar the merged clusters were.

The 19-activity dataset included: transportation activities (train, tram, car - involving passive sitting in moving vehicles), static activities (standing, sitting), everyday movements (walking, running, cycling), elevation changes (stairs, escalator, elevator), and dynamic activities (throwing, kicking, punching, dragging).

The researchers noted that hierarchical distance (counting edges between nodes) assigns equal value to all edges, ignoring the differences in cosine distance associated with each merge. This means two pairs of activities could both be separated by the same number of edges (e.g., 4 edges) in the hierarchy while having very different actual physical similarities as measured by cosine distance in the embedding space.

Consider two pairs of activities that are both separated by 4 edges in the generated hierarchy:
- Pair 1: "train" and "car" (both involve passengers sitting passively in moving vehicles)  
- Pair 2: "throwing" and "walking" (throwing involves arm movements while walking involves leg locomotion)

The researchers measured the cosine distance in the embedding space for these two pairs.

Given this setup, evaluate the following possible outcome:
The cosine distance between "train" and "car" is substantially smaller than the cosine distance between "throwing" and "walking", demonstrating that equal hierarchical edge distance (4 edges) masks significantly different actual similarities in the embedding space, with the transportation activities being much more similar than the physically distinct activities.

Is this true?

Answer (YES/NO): YES